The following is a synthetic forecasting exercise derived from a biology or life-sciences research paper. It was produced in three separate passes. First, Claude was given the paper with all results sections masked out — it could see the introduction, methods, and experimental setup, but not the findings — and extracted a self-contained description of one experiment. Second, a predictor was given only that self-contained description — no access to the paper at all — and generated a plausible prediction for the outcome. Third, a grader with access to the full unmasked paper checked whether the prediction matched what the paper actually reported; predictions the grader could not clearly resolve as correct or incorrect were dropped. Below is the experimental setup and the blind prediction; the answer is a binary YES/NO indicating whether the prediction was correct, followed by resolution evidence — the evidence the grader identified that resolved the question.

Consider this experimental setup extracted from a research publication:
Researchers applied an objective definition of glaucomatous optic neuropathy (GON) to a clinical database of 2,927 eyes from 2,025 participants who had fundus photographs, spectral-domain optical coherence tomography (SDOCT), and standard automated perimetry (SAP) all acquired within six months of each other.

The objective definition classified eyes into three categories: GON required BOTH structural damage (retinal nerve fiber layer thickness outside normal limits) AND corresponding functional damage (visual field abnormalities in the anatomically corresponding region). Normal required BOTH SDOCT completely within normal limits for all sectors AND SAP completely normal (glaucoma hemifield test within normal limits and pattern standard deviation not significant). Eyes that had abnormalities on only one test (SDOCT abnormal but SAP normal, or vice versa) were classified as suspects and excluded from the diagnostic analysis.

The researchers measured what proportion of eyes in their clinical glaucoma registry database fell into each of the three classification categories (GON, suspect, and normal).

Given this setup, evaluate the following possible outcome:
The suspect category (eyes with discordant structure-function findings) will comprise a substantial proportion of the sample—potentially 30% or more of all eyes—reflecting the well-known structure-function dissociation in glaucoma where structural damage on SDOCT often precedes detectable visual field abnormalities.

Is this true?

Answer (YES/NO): YES